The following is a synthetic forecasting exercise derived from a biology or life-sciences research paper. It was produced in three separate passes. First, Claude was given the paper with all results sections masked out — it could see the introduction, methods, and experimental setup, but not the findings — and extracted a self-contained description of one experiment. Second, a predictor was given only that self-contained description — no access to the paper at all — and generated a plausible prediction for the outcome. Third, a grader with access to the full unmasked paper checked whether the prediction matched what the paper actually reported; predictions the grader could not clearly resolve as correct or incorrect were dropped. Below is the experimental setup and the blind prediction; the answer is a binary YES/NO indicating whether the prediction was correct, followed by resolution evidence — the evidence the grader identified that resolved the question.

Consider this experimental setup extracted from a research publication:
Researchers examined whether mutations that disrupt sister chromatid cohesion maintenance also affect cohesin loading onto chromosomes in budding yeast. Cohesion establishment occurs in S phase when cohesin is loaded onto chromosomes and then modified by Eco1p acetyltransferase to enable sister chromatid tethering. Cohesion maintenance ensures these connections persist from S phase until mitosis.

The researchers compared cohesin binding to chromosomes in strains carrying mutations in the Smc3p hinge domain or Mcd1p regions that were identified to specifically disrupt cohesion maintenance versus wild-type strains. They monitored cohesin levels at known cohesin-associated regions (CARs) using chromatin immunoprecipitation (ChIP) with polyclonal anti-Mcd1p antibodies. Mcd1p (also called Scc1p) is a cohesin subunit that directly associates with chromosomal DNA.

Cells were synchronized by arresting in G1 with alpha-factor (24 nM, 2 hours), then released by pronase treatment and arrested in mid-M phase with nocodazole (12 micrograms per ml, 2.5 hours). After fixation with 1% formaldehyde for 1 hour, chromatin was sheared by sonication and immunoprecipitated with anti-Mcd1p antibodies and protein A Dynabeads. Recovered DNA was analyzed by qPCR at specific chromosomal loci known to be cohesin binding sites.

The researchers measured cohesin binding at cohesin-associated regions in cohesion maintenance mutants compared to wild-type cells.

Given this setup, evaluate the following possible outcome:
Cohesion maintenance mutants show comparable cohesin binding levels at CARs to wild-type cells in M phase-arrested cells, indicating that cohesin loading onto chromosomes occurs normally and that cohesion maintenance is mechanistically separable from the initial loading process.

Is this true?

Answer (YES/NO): YES